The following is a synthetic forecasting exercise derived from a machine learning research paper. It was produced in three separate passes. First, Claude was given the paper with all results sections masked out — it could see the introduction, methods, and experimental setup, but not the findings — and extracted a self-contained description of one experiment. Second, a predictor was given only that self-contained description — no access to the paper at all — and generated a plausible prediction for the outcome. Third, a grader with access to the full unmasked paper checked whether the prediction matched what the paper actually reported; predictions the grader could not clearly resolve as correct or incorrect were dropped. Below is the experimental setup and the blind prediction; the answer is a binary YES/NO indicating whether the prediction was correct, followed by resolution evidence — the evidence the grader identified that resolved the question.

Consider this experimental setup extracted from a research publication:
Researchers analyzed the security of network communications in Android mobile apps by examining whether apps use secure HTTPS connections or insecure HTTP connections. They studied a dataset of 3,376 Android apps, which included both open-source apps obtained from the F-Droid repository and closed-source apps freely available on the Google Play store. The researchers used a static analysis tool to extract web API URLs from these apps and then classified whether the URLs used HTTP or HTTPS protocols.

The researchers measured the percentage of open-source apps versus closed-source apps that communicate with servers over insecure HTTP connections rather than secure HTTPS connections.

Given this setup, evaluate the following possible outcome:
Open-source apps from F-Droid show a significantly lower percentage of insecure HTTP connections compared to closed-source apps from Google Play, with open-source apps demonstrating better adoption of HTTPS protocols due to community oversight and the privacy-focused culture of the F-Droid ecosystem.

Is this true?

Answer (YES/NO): YES